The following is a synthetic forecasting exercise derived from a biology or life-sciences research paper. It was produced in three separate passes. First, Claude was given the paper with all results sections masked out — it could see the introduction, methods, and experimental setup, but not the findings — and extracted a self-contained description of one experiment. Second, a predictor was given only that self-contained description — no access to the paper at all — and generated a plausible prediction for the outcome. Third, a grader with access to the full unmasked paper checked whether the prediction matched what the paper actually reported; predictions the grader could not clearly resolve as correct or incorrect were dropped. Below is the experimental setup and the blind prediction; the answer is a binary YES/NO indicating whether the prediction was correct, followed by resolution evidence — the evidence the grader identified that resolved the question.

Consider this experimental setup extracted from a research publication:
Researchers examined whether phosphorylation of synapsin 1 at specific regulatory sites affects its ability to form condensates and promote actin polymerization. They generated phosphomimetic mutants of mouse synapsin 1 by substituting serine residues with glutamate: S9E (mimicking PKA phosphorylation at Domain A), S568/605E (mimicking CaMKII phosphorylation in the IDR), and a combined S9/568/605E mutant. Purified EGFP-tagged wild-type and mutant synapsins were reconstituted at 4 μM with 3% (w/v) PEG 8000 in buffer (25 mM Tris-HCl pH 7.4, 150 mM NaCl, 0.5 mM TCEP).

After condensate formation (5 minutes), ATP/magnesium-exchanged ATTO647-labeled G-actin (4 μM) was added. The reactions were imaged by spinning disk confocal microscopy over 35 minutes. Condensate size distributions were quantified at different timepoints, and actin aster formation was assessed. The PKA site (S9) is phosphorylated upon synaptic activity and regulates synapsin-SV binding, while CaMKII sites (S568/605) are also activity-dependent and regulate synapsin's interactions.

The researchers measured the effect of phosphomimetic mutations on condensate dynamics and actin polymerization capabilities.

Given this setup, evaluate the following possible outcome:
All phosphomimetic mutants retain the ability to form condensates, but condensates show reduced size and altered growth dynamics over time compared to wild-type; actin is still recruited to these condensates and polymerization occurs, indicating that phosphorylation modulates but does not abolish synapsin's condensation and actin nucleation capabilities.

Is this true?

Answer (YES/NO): NO